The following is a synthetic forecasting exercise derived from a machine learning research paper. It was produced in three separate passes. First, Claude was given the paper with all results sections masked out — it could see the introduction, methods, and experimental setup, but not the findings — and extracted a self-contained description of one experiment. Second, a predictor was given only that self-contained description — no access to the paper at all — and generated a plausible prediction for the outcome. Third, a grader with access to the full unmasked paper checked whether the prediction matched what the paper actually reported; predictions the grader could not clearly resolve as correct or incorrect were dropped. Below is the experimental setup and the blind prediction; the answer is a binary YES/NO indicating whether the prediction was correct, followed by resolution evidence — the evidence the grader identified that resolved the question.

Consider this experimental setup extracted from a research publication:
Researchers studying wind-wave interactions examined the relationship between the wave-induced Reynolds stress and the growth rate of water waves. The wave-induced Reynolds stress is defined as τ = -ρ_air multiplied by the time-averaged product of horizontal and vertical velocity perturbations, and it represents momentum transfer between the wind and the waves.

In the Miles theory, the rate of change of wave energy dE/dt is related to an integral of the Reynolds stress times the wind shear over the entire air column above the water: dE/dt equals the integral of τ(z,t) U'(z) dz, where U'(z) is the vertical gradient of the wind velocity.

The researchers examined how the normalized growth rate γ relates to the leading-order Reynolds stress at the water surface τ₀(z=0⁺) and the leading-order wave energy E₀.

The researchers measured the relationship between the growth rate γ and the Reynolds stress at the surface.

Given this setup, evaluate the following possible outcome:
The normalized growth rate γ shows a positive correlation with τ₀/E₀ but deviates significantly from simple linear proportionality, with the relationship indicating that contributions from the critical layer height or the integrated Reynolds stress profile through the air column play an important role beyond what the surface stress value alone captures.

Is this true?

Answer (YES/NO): NO